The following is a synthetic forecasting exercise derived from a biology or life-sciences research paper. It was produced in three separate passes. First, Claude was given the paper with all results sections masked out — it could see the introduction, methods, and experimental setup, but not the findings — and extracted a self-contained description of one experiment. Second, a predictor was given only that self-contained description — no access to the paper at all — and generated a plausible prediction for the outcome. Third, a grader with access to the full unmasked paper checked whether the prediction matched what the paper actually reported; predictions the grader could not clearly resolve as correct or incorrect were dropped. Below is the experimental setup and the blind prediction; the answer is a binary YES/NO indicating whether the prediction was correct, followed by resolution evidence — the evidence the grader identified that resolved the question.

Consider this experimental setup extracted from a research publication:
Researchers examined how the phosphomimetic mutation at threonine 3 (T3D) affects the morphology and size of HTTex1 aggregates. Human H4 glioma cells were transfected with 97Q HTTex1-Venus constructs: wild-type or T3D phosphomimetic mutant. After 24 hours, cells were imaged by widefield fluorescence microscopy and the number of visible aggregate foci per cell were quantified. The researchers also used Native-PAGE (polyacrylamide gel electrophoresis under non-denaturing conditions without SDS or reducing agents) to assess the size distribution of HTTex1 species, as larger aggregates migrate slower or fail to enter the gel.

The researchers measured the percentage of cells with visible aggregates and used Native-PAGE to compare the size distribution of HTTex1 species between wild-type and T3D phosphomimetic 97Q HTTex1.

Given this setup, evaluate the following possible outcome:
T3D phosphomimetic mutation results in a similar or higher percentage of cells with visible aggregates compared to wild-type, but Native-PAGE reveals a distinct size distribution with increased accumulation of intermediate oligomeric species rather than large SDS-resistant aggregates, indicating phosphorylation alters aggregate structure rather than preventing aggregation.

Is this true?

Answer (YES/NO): NO